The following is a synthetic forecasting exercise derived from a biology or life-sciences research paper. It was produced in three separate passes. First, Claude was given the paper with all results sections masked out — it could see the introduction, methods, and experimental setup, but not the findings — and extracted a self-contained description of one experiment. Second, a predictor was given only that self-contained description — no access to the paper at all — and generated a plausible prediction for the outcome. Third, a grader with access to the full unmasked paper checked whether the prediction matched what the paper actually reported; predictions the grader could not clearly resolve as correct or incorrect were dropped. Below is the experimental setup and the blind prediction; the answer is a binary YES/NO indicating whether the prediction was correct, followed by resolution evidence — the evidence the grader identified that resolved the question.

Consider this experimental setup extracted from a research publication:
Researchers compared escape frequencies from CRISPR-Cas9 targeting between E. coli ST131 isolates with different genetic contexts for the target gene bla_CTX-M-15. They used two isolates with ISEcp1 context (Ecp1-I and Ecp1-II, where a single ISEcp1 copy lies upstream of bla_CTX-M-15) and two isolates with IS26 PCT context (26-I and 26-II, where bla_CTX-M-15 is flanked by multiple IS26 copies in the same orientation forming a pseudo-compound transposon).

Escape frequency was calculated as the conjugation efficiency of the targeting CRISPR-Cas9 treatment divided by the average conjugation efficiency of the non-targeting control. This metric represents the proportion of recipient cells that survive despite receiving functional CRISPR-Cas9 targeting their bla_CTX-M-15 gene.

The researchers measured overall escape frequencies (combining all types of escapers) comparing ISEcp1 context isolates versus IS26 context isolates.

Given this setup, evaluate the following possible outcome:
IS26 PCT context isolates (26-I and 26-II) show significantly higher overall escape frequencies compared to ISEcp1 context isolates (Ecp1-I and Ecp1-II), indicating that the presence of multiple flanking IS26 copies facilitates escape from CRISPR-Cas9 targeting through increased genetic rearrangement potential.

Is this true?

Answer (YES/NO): YES